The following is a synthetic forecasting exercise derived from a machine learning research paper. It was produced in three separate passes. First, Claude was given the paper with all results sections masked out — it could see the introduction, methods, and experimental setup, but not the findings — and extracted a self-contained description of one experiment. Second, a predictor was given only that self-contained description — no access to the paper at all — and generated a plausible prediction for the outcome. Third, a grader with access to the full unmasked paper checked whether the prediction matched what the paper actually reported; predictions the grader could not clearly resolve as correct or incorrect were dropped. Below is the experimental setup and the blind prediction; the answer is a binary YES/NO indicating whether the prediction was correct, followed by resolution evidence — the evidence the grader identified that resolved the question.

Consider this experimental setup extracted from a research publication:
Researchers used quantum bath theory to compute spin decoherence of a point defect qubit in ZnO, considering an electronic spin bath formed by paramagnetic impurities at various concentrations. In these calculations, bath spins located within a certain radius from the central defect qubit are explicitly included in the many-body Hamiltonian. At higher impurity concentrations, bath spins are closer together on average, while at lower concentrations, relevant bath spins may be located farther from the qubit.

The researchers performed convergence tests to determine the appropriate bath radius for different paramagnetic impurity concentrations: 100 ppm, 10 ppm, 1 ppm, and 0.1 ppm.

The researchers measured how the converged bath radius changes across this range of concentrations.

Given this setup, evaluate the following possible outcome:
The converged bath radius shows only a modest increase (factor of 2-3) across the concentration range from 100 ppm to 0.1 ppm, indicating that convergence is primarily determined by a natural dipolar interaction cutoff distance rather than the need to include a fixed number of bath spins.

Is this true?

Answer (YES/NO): NO